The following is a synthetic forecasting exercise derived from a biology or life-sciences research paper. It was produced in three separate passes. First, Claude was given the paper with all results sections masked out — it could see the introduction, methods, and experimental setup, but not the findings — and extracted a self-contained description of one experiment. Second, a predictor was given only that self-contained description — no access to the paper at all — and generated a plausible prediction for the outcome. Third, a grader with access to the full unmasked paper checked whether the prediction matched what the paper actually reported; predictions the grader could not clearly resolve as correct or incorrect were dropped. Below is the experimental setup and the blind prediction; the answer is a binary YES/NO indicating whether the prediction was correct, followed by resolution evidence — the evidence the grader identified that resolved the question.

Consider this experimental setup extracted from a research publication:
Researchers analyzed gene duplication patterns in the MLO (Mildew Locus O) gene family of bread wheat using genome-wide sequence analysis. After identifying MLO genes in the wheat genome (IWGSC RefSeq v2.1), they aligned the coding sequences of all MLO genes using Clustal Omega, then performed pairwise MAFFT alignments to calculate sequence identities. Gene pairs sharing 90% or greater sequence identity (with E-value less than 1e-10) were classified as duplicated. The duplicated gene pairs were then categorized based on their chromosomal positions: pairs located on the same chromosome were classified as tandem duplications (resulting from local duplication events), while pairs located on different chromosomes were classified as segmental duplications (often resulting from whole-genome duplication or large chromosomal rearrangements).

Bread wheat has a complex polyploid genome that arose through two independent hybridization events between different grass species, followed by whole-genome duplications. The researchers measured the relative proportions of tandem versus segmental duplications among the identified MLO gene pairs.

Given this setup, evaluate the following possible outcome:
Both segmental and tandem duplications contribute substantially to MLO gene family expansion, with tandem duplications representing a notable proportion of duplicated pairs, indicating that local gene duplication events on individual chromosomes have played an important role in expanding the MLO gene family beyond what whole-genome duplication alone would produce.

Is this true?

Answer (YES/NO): NO